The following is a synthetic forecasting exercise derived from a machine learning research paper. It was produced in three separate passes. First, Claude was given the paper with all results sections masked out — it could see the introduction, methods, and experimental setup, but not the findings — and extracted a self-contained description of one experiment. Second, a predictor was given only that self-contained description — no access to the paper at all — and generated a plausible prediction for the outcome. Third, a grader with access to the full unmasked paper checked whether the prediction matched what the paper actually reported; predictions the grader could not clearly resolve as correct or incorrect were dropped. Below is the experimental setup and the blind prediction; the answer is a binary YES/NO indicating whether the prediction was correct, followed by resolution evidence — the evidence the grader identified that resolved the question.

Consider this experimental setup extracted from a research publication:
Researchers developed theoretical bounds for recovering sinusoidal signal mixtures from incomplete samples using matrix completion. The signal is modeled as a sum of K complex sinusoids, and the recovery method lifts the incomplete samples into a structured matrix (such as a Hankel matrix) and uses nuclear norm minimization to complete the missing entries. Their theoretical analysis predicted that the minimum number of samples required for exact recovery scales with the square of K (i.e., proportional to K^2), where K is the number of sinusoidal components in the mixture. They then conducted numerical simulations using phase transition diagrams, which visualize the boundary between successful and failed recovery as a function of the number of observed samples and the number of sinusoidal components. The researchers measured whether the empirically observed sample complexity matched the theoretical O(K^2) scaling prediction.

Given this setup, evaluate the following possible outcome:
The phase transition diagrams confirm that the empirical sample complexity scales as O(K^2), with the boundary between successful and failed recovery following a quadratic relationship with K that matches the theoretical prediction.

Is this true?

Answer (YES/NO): NO